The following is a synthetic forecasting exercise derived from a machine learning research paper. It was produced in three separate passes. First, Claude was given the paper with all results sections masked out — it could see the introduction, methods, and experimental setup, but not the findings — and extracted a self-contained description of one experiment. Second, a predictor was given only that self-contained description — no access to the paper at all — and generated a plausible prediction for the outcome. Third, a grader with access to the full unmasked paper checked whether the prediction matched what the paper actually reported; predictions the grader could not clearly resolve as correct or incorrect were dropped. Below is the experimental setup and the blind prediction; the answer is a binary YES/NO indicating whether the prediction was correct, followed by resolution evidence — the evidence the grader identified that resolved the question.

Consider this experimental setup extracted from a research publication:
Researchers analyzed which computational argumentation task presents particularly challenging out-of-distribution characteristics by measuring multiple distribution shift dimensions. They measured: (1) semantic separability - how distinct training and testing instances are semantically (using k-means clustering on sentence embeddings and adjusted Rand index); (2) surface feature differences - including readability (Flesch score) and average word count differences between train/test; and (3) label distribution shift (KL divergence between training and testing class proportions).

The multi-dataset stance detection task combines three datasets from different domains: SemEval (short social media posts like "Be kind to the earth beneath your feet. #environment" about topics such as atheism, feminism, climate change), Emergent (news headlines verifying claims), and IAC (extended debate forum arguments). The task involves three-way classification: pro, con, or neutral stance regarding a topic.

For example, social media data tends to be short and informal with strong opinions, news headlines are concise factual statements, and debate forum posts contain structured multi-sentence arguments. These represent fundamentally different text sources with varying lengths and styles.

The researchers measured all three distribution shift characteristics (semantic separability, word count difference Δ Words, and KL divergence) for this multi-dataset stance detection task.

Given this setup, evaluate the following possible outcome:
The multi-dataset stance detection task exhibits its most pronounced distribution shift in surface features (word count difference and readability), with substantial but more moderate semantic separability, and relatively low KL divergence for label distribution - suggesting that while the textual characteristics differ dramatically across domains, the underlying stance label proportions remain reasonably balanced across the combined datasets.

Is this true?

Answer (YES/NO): NO